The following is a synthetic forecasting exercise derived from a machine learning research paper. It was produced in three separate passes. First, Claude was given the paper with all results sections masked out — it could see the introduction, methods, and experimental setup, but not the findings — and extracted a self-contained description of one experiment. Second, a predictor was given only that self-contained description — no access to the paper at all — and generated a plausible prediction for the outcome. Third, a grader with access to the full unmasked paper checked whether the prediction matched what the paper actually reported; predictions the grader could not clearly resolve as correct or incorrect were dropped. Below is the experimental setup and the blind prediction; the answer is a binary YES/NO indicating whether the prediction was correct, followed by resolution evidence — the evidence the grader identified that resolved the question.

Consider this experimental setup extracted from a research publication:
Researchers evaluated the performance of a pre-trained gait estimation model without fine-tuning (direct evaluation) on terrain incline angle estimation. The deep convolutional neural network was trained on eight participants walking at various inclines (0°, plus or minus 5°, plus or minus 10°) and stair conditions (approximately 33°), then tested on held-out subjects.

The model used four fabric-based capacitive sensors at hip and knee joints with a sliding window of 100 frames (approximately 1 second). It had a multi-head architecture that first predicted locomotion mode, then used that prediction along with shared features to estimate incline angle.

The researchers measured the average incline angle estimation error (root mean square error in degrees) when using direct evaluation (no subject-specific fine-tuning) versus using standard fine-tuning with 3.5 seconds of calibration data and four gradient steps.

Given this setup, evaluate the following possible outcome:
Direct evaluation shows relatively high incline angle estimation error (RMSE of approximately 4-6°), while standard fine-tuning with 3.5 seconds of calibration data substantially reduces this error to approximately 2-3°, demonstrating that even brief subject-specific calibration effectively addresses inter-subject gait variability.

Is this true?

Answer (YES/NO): NO